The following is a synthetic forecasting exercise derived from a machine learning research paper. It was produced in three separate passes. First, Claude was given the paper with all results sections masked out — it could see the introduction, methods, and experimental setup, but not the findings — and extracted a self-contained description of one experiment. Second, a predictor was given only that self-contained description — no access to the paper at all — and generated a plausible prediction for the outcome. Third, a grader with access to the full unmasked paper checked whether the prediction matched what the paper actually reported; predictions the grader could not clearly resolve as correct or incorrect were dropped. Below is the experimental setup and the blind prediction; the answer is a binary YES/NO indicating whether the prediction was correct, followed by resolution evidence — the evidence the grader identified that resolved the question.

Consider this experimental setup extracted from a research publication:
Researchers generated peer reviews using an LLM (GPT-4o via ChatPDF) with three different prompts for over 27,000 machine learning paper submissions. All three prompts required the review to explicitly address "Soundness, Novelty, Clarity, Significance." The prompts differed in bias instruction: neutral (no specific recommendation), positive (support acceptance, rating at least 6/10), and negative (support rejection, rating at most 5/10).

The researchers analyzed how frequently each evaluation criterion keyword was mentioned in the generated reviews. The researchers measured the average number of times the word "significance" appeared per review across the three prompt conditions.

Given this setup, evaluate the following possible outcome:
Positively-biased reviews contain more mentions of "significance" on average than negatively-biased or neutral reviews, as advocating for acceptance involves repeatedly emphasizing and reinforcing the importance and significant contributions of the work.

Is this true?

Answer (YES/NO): NO